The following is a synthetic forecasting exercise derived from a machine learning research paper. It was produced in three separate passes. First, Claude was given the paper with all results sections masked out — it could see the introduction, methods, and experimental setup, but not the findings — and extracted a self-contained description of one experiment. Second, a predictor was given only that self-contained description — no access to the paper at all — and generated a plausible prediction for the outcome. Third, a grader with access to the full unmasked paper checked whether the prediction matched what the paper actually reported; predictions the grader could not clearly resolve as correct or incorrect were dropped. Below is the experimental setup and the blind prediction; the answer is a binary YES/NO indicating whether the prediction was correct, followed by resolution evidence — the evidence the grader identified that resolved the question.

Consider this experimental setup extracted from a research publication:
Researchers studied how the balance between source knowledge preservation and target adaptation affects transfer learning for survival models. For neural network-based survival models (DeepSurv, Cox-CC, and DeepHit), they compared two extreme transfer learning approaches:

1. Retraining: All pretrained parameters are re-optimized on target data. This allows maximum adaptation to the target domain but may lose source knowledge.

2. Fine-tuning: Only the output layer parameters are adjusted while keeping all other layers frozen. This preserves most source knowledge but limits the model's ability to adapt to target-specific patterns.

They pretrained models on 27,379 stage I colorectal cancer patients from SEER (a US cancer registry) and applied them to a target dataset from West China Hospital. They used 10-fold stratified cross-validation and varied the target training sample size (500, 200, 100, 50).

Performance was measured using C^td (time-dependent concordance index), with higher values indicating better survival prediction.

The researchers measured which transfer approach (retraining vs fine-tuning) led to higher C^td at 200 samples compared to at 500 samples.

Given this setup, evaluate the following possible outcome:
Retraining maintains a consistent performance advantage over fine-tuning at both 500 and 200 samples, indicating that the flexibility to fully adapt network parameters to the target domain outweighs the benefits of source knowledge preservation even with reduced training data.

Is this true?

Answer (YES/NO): NO